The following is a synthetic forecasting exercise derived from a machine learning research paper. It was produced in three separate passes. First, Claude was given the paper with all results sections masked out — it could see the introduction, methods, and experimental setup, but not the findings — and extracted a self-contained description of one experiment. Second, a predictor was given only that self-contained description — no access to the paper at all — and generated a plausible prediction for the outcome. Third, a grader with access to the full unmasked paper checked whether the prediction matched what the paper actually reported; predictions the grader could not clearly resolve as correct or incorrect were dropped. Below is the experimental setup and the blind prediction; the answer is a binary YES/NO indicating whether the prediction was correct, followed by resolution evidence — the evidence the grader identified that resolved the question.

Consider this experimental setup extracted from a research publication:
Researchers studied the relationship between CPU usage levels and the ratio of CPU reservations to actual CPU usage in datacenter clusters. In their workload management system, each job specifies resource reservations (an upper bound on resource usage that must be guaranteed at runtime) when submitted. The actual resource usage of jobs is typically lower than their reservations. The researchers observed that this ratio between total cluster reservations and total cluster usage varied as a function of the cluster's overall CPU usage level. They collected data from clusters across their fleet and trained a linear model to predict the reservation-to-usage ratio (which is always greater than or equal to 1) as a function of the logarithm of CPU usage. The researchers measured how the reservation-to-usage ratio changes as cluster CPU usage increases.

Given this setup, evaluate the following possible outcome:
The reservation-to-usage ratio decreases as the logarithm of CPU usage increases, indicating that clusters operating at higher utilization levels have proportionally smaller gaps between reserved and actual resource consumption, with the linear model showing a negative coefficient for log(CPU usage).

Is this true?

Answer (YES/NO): YES